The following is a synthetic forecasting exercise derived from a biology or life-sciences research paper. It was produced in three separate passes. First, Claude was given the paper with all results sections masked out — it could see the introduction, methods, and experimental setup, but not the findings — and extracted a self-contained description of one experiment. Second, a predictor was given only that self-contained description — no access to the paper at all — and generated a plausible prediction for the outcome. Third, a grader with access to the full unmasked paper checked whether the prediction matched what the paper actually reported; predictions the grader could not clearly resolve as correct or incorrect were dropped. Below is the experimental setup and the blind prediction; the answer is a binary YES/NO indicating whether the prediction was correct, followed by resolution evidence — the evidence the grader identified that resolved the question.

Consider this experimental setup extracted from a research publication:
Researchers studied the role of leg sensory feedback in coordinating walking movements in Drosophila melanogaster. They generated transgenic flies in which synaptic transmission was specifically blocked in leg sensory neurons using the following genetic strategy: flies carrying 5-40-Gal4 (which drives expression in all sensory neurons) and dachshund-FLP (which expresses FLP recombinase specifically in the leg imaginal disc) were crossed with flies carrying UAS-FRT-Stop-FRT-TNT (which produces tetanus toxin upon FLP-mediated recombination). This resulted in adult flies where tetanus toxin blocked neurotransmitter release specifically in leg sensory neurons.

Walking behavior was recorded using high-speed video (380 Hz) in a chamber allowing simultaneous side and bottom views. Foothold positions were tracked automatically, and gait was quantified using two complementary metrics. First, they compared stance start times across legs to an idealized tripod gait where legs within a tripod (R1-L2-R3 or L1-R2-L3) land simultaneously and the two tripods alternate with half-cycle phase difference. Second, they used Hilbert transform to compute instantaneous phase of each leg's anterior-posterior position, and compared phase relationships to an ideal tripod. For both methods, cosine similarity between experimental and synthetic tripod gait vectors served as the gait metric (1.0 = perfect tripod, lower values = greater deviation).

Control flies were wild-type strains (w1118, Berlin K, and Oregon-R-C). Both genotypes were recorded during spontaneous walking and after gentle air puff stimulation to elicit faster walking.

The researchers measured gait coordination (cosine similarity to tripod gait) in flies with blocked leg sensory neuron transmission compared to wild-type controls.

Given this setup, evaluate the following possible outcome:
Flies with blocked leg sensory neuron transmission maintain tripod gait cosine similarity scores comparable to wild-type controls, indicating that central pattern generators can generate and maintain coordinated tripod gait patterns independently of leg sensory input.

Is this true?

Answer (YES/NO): YES